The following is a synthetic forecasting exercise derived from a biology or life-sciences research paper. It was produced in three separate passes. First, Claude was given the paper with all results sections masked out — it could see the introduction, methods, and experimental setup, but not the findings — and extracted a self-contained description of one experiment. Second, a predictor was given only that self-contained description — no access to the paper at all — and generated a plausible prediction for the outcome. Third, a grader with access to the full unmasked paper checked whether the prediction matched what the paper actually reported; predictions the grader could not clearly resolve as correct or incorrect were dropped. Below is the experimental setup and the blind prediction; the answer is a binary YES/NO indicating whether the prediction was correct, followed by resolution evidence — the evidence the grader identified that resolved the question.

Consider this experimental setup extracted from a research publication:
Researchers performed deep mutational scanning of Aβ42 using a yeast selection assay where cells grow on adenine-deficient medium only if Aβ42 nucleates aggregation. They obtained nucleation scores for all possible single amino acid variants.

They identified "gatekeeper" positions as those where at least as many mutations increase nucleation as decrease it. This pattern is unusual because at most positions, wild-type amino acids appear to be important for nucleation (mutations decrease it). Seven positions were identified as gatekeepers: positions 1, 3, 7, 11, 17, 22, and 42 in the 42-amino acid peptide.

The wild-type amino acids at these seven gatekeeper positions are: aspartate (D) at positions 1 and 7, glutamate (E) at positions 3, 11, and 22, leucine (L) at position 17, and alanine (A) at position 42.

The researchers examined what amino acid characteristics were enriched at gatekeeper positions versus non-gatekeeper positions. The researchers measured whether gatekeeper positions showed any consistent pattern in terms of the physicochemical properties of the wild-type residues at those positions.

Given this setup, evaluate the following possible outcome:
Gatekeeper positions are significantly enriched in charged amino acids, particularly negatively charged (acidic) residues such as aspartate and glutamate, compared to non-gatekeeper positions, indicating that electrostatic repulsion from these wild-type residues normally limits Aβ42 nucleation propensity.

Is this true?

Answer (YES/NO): YES